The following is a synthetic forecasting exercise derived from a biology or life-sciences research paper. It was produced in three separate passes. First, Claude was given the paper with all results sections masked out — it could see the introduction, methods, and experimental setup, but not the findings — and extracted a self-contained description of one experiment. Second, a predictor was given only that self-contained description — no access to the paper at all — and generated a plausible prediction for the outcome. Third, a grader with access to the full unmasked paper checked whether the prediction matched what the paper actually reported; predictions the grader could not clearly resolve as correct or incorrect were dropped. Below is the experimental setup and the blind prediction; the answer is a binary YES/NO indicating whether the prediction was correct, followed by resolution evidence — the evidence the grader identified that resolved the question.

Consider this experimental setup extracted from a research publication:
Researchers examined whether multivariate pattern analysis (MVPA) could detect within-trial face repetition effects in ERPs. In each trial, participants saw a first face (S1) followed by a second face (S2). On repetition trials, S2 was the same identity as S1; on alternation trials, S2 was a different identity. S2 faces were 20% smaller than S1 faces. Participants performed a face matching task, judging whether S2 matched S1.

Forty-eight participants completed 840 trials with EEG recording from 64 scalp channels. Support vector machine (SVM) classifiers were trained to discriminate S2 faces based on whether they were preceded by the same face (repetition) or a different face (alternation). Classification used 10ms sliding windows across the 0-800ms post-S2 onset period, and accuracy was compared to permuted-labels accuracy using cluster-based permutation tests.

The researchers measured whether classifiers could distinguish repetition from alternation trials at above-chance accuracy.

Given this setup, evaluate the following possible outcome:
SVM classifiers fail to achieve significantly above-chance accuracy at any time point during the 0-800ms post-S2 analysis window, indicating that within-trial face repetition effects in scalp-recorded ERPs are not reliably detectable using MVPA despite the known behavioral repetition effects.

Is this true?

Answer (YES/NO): NO